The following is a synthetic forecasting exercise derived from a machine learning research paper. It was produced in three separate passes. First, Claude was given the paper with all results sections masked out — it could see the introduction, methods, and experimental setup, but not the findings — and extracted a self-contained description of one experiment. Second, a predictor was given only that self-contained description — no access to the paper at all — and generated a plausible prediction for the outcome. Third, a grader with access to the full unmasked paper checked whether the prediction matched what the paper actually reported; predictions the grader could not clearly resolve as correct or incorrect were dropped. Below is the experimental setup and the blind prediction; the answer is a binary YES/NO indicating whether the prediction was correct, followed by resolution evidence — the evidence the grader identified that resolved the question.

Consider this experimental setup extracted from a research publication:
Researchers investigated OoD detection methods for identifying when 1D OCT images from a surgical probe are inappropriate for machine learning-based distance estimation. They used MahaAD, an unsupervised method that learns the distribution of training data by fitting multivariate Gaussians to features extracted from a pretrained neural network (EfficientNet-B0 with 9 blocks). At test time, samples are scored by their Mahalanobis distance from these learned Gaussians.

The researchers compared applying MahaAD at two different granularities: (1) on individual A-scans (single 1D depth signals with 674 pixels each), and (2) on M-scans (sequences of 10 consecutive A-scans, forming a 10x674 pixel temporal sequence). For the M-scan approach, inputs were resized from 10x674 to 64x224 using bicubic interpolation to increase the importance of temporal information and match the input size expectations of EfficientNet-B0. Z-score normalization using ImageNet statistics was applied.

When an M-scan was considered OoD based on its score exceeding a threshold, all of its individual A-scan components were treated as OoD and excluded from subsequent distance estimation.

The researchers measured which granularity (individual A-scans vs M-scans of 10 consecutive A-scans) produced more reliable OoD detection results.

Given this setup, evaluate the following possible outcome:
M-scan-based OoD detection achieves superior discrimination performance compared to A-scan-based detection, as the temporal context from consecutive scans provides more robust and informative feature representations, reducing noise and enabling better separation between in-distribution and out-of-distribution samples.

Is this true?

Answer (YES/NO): YES